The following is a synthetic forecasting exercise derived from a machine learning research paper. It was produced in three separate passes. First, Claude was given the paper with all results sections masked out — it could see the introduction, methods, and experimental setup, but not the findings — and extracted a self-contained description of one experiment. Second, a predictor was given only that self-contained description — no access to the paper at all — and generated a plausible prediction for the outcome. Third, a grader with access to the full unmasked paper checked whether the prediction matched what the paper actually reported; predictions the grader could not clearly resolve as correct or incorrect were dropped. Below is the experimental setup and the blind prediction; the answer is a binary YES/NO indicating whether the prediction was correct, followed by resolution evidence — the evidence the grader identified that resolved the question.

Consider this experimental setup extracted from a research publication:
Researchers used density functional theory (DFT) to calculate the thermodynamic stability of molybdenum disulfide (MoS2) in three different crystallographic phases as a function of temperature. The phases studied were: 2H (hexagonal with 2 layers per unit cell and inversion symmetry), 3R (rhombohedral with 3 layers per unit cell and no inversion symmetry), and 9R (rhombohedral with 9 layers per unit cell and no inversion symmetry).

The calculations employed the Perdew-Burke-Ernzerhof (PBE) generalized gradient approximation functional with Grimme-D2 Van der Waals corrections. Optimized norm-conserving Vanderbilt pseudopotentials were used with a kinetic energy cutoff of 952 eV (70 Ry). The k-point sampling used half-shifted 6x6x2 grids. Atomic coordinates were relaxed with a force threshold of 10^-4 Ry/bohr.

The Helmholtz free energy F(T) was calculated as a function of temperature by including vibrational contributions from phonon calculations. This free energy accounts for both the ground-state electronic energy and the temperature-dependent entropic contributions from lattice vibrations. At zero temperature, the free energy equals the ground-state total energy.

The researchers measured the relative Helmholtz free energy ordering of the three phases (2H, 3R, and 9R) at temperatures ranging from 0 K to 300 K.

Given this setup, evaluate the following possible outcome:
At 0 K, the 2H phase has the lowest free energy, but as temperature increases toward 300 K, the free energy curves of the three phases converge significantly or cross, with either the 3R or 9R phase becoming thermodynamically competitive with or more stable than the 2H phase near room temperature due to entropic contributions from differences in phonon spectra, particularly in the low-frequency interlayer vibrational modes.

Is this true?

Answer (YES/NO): NO